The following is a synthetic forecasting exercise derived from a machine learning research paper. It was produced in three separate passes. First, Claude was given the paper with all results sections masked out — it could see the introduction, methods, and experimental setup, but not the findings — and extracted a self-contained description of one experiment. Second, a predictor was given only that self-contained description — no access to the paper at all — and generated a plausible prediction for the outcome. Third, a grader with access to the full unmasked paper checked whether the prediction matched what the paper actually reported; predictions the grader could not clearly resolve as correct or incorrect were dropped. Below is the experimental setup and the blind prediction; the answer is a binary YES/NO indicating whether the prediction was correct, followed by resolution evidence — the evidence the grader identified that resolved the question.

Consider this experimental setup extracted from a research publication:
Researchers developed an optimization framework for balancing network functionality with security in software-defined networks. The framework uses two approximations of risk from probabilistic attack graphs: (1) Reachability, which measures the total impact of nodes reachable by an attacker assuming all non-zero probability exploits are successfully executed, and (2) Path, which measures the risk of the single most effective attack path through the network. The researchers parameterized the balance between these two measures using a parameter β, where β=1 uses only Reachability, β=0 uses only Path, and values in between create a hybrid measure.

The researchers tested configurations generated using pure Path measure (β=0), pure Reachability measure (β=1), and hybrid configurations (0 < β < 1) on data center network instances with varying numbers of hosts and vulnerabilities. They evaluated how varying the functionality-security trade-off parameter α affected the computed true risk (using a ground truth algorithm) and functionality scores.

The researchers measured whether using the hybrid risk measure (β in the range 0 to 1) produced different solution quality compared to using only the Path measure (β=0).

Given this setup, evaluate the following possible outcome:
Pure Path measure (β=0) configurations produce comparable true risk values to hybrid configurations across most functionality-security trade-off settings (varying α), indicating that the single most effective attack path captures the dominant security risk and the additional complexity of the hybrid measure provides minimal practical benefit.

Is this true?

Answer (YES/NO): NO